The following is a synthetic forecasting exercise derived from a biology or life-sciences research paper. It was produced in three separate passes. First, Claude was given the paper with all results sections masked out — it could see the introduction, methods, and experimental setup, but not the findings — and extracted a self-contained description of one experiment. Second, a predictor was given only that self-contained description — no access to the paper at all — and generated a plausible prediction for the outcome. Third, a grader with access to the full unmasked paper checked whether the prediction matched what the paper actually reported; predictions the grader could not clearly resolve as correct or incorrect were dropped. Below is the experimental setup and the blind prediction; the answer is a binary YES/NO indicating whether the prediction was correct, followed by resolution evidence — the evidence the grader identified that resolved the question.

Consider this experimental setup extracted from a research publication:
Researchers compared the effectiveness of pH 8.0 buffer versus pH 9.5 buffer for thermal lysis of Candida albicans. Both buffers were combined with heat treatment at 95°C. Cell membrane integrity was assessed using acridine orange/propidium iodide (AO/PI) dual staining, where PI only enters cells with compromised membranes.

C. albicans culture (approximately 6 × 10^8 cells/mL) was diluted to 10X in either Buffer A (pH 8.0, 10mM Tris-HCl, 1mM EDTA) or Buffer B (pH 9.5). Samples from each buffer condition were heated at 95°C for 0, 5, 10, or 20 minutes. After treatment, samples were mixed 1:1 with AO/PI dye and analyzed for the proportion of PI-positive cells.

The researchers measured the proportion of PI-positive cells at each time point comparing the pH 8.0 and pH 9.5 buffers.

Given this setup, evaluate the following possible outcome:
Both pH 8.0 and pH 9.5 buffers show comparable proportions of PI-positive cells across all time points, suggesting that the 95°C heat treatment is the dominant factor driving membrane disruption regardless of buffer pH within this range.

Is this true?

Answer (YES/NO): NO